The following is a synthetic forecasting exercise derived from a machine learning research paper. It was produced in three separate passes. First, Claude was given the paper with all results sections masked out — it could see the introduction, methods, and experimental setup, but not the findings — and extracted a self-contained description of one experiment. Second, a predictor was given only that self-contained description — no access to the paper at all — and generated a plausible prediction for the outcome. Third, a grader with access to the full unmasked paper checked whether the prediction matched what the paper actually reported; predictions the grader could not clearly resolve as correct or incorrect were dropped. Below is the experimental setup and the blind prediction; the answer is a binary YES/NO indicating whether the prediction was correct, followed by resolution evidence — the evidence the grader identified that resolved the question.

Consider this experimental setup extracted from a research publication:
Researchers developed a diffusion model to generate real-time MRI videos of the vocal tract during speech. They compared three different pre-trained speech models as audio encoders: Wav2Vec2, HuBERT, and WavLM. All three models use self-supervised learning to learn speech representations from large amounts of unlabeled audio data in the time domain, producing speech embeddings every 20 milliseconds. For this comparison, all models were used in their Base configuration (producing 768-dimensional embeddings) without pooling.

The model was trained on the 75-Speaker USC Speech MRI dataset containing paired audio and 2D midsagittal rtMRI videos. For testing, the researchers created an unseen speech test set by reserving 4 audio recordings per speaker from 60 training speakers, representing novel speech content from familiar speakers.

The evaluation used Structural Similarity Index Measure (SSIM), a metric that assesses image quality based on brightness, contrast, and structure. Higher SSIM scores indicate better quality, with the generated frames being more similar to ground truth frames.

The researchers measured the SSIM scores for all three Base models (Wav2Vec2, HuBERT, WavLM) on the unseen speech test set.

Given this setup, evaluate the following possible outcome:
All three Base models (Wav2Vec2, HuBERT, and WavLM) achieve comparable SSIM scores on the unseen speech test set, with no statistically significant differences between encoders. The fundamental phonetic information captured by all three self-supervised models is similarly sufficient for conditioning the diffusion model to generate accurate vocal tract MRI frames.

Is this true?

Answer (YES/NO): NO